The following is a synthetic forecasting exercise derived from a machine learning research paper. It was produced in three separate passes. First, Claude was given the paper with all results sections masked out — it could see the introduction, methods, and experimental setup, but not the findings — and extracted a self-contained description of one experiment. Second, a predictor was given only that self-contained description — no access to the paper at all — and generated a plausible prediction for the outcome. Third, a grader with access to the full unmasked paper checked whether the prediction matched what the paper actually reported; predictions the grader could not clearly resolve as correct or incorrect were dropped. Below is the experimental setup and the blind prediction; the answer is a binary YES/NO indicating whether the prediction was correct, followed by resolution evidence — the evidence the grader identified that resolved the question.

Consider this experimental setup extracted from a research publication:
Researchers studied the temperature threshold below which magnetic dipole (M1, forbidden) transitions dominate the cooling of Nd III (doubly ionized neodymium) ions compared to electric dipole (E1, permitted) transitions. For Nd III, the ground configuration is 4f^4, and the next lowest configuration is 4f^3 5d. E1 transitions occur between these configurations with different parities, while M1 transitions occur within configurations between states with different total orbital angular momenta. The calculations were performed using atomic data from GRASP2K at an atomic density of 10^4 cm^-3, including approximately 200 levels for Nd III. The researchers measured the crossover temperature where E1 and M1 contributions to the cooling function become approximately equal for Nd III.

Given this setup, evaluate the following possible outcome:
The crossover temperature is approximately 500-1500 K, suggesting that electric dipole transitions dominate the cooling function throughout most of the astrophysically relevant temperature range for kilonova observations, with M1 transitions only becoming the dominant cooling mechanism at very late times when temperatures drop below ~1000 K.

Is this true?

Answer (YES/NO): NO